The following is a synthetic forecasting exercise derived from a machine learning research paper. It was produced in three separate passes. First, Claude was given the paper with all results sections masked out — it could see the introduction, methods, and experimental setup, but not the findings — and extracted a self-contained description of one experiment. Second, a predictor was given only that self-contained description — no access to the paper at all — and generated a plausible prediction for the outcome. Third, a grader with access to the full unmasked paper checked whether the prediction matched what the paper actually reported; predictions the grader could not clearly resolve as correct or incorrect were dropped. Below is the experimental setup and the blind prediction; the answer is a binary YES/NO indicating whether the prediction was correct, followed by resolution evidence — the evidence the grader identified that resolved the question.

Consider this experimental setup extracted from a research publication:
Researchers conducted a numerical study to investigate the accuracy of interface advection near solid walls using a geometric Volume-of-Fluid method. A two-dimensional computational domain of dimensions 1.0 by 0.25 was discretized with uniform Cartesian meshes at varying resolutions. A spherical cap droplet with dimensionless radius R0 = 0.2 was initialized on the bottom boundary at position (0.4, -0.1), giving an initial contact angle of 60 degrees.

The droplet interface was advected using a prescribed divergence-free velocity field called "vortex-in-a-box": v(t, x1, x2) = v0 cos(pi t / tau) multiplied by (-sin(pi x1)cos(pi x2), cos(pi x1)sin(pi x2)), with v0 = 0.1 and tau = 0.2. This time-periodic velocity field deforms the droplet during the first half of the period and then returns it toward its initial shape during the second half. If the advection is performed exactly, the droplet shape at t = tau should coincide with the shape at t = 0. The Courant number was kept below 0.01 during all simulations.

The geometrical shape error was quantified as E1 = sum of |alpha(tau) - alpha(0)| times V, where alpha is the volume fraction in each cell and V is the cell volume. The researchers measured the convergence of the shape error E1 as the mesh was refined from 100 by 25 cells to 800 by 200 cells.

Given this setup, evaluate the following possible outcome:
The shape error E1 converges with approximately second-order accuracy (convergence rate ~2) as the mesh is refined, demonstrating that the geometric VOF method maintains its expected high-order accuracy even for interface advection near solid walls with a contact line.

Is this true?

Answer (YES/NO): NO